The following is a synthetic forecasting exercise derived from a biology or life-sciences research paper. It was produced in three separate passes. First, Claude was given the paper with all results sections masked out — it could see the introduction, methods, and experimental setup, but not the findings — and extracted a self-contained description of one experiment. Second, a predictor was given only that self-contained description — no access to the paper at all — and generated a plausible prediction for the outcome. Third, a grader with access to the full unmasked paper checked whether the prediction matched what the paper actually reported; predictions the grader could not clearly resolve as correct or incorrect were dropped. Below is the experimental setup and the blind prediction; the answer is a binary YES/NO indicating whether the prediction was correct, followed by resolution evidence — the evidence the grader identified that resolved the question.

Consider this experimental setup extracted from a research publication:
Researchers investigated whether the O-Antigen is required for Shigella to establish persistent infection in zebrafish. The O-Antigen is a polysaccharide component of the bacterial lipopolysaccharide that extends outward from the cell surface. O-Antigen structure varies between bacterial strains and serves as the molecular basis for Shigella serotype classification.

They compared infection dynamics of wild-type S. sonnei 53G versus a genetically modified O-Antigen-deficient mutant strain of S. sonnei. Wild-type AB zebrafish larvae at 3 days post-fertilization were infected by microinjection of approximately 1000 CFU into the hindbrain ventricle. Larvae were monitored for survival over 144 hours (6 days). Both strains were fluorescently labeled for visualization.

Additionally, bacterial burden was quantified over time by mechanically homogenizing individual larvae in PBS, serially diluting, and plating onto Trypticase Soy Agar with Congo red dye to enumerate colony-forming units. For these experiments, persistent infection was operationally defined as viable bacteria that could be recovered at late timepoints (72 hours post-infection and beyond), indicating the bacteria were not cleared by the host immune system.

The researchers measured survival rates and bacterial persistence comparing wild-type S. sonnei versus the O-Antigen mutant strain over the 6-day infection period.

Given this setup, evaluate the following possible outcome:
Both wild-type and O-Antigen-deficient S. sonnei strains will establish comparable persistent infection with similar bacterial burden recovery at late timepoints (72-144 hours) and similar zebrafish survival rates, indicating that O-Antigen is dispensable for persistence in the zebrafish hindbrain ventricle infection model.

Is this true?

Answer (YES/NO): NO